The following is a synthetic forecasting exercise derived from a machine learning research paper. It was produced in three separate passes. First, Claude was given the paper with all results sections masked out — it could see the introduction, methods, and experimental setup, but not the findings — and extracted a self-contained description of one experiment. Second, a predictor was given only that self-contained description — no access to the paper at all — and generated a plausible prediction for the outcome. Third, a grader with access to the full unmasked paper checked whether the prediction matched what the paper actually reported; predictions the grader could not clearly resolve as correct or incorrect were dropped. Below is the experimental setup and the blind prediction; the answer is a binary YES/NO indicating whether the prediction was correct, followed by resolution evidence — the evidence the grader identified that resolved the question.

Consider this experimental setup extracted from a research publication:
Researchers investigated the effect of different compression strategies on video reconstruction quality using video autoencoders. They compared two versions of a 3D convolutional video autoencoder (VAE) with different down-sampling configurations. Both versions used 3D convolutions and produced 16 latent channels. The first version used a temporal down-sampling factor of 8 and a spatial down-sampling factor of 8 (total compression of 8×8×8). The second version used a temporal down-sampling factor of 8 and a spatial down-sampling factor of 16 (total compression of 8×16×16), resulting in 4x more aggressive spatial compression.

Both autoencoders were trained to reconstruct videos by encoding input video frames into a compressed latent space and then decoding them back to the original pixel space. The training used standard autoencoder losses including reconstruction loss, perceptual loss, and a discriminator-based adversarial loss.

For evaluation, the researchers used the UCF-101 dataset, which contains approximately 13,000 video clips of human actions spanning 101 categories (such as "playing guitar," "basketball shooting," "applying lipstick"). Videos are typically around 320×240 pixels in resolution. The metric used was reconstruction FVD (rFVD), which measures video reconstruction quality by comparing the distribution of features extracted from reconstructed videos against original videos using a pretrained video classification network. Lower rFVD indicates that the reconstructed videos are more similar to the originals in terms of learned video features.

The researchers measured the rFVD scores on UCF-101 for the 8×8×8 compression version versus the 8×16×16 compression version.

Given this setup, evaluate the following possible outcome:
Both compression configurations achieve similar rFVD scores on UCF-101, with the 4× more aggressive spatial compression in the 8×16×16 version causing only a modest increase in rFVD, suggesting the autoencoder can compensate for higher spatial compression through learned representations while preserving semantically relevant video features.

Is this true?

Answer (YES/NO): NO